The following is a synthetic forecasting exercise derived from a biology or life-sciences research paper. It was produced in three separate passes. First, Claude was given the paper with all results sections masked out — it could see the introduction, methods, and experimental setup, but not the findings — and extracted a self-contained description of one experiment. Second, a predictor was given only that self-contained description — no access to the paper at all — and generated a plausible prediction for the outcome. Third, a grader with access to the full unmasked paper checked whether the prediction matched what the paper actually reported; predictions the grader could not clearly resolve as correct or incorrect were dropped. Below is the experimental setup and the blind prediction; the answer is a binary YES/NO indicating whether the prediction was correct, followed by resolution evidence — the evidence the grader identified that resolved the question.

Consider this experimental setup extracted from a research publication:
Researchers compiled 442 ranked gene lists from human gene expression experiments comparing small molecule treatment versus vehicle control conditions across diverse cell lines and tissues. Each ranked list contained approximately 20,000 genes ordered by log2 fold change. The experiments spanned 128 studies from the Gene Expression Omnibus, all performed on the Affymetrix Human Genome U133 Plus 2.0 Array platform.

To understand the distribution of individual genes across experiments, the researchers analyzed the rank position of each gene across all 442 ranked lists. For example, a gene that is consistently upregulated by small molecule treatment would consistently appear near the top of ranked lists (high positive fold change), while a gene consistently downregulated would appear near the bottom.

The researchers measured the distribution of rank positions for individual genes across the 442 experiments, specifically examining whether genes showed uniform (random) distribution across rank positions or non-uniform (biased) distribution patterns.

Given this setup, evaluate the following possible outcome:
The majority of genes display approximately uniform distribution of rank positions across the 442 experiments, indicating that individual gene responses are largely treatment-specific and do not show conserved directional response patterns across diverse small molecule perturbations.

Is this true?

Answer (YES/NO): NO